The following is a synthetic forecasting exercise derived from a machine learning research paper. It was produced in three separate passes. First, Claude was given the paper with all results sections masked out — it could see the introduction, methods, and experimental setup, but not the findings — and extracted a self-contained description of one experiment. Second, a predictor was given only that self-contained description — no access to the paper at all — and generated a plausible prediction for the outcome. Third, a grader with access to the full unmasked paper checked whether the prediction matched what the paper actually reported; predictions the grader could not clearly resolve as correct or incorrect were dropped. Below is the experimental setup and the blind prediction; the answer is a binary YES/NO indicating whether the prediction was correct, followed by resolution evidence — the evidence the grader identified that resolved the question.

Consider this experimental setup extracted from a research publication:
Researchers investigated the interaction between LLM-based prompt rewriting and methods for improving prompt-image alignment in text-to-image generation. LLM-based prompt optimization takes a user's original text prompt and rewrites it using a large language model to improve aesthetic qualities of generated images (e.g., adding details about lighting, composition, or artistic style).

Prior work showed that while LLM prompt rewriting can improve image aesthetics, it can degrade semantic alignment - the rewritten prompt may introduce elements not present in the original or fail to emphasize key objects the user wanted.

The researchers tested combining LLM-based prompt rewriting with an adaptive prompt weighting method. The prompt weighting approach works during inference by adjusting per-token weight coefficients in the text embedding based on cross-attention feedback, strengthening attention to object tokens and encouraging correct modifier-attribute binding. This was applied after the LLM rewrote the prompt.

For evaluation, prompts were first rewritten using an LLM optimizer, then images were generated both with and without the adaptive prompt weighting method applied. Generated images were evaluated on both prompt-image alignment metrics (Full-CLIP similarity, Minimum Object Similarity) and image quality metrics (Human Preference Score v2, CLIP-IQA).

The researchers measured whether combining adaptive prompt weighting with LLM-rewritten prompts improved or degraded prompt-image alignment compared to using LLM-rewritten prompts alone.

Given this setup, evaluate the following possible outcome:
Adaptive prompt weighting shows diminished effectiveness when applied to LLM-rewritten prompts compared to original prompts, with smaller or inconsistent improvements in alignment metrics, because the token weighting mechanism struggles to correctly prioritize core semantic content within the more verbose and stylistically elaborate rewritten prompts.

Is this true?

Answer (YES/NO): NO